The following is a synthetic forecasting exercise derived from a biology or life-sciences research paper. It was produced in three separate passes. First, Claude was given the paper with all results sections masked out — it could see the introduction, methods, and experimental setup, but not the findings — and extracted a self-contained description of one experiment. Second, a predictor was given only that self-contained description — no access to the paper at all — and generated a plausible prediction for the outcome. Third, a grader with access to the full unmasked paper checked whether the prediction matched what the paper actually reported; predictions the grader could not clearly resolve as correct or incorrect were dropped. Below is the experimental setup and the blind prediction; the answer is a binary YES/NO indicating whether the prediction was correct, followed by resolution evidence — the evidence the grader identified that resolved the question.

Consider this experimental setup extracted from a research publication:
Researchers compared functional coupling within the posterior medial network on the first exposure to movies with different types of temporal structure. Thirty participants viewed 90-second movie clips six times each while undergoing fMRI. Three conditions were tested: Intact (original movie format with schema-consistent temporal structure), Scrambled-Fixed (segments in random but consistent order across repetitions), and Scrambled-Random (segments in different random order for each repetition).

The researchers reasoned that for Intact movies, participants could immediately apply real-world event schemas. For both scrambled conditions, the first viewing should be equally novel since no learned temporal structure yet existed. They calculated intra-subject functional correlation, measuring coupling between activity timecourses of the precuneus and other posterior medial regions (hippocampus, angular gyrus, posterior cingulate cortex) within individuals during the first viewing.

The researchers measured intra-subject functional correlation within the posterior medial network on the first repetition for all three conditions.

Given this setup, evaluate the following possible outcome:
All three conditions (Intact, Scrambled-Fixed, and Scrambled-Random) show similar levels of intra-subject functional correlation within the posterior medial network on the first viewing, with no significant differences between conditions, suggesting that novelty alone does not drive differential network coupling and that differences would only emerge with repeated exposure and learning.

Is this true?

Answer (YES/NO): NO